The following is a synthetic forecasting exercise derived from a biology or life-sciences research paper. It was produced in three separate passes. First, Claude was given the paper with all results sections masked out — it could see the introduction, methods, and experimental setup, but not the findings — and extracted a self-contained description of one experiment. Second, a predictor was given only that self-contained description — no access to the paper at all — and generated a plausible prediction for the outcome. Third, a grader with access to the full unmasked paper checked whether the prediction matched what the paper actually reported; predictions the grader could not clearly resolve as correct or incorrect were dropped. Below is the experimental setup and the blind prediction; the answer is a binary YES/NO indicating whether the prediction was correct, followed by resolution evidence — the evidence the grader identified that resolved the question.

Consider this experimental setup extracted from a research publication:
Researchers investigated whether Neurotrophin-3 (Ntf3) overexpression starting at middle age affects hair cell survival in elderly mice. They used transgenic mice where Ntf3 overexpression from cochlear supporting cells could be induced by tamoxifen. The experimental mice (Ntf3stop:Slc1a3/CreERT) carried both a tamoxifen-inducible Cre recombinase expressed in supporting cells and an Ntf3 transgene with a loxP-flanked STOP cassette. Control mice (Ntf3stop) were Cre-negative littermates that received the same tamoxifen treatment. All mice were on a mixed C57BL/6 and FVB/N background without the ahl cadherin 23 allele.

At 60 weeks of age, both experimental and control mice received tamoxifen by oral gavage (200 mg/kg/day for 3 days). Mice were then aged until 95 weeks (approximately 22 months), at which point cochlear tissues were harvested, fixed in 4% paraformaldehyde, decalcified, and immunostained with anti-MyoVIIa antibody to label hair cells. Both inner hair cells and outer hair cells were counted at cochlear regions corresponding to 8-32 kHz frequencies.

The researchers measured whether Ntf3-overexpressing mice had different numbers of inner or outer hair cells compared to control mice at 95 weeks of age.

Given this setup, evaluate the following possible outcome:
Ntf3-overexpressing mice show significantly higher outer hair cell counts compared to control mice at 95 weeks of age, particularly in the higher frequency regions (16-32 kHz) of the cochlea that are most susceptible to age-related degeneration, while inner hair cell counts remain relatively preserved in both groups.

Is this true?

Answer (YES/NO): NO